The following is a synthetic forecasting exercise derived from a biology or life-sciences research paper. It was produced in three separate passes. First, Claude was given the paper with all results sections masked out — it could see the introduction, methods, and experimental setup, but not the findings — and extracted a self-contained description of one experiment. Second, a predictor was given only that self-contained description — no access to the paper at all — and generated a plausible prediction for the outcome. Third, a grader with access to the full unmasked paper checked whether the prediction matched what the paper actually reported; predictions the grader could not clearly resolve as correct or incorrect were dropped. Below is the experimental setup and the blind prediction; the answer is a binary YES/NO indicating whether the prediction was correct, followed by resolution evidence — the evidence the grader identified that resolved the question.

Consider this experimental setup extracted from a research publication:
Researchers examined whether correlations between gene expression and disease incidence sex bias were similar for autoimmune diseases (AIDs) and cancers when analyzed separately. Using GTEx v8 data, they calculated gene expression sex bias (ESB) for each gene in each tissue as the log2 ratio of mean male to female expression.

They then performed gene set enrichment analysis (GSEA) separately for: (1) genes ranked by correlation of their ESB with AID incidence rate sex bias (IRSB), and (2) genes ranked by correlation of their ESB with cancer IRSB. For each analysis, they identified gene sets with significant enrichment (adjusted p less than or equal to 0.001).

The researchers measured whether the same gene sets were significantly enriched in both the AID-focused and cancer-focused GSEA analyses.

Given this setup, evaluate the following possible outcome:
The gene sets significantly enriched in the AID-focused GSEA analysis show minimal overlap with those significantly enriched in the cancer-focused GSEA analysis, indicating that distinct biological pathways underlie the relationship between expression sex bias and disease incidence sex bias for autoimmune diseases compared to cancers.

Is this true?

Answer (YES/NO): NO